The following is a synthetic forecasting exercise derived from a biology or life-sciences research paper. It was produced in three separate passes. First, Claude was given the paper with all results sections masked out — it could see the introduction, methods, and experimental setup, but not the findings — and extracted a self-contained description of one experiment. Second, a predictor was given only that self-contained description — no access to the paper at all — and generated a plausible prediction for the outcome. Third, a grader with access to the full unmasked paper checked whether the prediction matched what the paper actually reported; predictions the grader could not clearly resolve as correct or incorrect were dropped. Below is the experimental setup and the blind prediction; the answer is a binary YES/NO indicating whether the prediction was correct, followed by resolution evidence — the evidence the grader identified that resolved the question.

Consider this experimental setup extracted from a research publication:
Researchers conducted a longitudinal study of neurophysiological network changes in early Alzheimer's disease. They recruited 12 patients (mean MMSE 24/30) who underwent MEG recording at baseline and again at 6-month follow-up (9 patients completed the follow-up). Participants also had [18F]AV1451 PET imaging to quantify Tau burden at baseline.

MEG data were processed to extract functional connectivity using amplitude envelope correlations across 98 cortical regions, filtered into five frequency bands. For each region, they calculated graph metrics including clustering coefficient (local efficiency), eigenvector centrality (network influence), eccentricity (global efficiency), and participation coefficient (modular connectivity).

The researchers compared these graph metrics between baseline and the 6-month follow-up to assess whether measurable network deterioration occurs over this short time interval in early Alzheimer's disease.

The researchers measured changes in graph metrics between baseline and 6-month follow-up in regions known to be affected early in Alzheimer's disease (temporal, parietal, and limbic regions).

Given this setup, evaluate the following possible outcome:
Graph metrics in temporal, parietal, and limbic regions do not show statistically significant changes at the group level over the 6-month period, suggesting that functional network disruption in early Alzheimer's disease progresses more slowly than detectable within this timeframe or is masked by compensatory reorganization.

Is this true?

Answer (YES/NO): NO